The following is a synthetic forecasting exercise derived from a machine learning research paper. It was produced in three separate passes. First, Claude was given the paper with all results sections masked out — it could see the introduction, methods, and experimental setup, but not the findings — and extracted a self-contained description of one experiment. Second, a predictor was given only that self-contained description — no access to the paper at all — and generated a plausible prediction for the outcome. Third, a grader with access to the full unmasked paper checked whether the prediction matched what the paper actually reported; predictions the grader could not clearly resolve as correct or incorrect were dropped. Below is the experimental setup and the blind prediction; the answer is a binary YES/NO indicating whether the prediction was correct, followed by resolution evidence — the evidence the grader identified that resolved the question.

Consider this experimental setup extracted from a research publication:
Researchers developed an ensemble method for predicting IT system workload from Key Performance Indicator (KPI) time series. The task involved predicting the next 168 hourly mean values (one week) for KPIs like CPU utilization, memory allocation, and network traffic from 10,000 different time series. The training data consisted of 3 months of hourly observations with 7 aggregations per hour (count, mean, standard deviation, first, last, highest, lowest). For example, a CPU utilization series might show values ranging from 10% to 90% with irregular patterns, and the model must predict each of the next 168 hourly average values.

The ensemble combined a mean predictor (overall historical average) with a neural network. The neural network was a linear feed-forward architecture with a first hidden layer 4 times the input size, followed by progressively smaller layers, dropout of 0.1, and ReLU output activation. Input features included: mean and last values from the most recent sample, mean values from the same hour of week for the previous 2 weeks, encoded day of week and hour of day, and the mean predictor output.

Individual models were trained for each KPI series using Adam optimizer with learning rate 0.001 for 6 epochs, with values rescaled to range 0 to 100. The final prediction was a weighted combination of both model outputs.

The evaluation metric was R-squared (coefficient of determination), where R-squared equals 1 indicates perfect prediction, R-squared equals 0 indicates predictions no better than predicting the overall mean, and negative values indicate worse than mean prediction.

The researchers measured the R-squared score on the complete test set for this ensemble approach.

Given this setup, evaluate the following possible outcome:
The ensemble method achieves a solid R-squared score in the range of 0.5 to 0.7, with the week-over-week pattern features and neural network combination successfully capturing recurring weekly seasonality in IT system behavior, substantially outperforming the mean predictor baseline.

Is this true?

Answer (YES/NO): NO